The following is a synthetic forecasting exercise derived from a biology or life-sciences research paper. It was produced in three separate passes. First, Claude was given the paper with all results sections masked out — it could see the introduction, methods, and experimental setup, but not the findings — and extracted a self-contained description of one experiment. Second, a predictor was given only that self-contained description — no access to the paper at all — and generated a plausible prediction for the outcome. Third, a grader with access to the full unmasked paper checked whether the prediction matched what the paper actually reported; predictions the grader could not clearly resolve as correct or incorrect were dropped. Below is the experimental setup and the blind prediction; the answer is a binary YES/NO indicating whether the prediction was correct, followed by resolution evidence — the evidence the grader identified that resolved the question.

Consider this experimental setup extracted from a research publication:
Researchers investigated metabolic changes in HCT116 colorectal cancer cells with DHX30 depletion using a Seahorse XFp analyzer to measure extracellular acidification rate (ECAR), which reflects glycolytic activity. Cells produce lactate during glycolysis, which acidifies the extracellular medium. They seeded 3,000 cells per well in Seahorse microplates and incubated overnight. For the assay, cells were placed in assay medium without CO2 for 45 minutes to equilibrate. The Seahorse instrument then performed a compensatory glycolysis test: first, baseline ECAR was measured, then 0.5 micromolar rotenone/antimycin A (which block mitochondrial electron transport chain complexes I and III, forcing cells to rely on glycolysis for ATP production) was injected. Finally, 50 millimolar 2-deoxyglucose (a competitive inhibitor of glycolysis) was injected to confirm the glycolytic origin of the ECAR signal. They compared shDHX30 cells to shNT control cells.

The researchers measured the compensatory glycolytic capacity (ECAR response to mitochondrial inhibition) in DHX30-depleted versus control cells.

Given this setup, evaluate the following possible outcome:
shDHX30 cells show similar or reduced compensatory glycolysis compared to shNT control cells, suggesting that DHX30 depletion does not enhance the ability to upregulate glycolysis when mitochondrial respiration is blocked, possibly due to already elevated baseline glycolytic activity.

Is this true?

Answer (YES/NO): NO